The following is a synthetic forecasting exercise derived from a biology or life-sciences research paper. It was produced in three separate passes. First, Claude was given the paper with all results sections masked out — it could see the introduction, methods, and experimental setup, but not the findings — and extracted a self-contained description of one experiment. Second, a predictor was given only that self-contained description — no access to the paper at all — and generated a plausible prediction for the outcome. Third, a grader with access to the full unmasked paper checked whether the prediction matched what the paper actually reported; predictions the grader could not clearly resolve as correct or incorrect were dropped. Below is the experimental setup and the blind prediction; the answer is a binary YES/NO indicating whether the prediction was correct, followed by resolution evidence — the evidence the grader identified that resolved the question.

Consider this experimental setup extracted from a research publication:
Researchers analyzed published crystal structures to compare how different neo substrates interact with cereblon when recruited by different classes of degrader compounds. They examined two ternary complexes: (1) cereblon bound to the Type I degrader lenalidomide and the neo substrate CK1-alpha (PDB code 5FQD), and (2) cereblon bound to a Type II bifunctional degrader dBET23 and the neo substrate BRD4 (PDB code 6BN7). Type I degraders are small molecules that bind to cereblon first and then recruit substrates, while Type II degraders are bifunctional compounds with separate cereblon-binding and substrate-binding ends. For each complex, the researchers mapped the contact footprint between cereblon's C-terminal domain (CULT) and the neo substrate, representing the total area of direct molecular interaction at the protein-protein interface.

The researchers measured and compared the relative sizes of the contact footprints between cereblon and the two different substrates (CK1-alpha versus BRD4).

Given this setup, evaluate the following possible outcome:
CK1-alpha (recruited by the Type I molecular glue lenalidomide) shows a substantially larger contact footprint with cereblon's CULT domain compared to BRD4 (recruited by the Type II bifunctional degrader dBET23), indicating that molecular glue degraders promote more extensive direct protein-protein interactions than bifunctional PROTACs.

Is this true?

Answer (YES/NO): YES